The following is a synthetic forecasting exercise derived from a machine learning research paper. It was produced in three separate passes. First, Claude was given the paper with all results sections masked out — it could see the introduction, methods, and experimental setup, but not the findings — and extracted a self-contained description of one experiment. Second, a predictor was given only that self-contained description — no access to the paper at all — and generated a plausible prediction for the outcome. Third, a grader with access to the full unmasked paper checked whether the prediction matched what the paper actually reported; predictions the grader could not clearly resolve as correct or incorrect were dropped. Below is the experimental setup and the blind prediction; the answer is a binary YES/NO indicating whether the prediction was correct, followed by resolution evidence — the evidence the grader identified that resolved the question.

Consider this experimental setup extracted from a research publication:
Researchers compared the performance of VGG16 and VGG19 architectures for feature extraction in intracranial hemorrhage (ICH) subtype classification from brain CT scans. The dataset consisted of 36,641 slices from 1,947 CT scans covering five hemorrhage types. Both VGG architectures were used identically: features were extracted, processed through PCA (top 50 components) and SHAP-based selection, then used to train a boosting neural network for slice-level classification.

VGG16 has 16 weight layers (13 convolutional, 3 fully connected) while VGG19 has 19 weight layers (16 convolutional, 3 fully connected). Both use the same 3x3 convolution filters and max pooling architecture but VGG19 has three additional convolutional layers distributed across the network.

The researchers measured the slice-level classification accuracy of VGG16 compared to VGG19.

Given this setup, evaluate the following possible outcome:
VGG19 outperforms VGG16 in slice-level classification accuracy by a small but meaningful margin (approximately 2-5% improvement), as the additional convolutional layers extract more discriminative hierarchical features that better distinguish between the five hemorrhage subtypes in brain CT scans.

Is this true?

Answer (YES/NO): NO